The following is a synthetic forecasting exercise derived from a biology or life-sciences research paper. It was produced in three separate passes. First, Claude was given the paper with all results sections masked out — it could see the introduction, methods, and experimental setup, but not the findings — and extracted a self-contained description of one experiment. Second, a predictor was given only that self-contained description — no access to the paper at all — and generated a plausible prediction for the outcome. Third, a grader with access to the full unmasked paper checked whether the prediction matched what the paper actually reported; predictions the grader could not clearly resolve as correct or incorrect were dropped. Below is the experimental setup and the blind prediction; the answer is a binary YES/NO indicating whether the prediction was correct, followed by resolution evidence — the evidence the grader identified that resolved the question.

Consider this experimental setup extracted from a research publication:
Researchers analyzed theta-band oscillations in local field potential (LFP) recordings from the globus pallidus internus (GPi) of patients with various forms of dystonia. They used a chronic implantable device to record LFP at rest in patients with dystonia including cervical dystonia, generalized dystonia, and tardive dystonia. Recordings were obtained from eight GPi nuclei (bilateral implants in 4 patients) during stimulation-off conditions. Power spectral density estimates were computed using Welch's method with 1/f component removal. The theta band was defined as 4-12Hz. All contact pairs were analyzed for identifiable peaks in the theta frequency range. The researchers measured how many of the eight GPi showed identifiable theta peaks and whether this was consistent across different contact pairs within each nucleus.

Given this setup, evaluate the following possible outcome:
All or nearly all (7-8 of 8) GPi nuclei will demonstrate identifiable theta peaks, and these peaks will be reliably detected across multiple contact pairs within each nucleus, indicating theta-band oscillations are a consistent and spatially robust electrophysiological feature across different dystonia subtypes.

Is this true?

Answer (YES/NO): NO